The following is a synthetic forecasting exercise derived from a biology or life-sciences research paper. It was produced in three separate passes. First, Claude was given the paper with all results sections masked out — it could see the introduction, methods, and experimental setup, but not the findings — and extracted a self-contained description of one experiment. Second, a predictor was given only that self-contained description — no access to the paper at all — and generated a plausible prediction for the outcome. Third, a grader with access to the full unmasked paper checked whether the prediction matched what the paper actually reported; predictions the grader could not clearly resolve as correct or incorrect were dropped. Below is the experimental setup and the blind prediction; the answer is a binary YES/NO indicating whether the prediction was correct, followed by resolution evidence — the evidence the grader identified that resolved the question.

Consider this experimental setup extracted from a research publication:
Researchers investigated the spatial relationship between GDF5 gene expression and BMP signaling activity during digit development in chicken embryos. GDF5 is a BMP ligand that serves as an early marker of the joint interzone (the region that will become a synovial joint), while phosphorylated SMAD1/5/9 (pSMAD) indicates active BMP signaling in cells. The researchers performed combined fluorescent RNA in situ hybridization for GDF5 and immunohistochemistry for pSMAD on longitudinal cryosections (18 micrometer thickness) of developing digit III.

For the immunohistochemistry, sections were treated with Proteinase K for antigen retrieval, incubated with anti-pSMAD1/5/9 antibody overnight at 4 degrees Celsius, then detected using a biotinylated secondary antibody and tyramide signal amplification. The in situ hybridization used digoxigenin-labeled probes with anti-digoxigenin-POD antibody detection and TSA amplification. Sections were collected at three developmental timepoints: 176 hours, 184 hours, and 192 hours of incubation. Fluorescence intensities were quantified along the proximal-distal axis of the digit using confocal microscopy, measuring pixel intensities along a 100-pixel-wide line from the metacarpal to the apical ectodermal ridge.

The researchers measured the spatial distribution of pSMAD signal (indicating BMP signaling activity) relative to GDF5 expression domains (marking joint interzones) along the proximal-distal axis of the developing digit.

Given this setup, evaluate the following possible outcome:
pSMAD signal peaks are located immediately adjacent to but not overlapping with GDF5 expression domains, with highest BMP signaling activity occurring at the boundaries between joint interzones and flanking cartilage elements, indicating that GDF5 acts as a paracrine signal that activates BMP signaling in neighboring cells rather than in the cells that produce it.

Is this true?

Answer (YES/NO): NO